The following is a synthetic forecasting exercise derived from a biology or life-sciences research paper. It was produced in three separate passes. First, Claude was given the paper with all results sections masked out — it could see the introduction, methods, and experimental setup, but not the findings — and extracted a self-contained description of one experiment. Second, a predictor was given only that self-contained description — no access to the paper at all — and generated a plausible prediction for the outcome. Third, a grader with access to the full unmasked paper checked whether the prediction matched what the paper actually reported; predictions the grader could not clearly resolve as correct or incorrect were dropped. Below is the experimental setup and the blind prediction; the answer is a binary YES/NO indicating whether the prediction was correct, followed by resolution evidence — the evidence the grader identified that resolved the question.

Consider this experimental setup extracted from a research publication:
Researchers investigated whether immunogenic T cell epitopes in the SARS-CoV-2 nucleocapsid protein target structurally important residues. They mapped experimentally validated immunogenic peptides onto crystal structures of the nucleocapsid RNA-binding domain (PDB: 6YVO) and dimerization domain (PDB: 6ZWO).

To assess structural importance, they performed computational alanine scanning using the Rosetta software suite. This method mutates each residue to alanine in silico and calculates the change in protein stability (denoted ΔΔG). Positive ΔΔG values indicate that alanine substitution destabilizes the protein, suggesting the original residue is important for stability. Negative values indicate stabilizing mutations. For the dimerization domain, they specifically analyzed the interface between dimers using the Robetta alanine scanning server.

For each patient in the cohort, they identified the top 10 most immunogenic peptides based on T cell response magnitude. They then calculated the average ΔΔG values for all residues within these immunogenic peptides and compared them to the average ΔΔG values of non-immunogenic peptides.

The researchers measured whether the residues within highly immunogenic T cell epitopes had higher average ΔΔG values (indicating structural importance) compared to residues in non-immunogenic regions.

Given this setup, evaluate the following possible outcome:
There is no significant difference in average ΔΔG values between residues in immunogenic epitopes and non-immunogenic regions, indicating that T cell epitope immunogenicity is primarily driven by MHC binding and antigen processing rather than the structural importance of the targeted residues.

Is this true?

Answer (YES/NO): NO